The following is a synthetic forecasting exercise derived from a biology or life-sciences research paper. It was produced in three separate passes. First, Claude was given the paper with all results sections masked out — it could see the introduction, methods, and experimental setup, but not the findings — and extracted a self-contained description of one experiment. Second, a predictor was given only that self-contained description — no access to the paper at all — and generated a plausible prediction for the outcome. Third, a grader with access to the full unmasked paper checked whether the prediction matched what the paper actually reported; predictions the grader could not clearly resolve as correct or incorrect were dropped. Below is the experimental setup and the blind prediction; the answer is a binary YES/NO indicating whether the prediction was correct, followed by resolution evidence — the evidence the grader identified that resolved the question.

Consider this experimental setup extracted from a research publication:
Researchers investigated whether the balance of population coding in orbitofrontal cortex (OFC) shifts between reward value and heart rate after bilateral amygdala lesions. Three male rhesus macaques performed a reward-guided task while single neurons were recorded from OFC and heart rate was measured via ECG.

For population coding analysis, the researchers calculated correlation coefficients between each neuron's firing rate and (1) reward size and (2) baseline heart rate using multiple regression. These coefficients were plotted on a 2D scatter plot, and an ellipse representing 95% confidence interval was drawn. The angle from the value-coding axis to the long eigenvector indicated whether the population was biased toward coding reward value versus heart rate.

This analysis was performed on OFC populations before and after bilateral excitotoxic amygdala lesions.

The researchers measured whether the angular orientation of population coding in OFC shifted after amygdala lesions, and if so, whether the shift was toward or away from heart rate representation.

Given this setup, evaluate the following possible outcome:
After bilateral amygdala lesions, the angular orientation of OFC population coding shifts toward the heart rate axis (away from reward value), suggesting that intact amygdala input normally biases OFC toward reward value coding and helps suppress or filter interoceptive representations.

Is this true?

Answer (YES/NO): NO